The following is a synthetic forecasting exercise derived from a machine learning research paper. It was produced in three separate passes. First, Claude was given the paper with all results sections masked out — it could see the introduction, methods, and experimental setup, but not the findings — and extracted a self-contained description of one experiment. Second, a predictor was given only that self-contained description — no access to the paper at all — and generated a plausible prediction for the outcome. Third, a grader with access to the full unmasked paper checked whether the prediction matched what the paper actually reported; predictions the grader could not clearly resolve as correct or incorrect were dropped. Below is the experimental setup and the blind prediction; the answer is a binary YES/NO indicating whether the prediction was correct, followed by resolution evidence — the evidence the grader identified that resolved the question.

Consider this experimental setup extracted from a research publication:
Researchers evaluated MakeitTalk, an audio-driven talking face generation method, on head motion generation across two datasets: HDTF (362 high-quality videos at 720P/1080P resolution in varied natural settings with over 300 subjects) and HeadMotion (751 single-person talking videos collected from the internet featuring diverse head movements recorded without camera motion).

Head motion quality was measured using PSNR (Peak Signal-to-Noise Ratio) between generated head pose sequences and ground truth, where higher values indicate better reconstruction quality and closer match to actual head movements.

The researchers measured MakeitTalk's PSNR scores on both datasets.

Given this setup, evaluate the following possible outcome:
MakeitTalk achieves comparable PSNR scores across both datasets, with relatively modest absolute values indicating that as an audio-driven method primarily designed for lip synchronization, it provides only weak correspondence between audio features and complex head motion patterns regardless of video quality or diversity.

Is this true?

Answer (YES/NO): NO